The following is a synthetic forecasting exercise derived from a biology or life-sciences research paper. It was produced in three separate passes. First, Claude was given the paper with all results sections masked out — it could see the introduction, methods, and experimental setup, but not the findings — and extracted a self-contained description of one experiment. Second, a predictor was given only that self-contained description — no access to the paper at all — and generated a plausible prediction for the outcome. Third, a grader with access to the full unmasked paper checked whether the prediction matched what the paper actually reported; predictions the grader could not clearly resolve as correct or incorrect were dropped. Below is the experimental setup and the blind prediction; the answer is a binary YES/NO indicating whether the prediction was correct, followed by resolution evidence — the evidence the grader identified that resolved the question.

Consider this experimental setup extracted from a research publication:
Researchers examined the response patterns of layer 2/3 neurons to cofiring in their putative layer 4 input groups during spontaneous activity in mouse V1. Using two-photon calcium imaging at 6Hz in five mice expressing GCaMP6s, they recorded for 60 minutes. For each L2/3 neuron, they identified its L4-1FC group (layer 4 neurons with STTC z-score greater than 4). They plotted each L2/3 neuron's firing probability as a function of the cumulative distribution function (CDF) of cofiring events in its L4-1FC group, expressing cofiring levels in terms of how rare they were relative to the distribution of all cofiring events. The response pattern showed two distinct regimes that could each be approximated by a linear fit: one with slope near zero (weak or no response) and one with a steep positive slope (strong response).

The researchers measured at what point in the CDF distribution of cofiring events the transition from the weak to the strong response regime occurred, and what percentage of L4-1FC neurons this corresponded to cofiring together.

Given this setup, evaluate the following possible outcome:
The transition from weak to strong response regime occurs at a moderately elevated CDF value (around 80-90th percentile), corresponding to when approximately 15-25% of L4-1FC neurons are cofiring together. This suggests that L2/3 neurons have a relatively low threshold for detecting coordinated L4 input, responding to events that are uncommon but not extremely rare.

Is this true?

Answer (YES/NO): NO